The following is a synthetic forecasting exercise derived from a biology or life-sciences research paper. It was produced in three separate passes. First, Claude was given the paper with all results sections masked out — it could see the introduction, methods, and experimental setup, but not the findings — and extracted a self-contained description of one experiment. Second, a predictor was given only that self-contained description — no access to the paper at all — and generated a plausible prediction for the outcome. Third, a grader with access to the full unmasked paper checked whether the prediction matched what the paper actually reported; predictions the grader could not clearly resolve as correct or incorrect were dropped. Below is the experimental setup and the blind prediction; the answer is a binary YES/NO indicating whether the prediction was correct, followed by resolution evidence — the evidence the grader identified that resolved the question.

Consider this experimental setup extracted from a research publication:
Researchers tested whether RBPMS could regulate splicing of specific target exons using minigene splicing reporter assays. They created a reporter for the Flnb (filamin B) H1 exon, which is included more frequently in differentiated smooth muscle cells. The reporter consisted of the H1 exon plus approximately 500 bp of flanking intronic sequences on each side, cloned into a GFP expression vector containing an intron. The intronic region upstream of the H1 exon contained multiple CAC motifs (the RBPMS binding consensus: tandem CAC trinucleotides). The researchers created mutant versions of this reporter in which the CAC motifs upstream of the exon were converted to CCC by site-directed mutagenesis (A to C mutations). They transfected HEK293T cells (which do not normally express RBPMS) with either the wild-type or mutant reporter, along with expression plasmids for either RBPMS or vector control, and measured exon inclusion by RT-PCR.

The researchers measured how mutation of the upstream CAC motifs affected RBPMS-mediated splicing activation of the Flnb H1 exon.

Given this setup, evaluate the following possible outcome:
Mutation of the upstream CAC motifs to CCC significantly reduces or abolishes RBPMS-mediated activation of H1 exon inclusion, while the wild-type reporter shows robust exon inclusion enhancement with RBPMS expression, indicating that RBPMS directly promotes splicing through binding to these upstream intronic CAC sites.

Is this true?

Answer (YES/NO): NO